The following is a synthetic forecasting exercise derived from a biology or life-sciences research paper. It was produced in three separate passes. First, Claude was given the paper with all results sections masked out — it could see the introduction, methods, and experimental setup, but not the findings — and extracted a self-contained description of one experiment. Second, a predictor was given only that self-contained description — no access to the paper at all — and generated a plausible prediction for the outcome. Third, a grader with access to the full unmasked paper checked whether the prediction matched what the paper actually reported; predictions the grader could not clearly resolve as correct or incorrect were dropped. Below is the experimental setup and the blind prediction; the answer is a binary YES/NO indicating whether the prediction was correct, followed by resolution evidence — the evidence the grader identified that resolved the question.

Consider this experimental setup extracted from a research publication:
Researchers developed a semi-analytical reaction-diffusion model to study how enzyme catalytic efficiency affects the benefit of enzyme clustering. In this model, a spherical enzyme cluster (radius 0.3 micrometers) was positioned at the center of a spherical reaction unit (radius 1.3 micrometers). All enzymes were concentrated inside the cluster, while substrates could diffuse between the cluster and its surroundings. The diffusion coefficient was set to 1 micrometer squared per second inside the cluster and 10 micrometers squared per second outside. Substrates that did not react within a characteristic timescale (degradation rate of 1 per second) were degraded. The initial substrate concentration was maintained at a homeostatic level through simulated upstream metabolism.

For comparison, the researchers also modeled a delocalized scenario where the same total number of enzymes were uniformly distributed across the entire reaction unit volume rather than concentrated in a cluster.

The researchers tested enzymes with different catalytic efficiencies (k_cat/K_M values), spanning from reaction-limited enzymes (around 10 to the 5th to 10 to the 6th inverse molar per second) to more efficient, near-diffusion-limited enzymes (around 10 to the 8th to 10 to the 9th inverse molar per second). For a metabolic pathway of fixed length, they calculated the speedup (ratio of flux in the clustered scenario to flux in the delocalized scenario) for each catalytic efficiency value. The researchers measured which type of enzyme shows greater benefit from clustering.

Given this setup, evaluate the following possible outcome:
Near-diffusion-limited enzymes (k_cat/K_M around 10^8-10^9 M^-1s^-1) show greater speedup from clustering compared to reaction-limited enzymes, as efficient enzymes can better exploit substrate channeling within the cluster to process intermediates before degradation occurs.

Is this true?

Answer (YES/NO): NO